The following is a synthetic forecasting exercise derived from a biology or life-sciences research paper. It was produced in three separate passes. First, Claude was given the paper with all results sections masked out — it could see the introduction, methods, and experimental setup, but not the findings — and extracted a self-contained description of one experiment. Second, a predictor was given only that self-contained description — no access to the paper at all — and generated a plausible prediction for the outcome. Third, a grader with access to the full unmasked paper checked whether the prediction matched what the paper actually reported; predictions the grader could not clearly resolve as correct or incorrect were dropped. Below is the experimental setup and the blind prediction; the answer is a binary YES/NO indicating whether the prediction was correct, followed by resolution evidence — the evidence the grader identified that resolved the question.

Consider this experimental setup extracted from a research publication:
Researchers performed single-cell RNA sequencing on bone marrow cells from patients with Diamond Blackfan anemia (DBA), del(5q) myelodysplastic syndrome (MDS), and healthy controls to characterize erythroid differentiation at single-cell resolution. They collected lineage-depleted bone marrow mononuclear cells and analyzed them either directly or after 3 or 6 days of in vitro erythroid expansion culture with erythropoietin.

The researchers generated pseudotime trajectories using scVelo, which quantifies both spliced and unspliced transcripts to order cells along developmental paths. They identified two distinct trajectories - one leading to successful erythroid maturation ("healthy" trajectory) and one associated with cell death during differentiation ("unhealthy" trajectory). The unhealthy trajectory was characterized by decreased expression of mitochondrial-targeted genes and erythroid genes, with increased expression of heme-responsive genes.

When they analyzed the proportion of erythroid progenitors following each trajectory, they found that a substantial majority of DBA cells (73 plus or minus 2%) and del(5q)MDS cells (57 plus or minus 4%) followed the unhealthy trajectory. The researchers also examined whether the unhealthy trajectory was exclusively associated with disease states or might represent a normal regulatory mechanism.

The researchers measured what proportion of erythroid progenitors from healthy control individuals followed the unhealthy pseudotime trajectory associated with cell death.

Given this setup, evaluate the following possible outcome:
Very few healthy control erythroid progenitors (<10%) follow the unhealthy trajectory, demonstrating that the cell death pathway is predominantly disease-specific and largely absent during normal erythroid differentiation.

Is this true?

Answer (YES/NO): NO